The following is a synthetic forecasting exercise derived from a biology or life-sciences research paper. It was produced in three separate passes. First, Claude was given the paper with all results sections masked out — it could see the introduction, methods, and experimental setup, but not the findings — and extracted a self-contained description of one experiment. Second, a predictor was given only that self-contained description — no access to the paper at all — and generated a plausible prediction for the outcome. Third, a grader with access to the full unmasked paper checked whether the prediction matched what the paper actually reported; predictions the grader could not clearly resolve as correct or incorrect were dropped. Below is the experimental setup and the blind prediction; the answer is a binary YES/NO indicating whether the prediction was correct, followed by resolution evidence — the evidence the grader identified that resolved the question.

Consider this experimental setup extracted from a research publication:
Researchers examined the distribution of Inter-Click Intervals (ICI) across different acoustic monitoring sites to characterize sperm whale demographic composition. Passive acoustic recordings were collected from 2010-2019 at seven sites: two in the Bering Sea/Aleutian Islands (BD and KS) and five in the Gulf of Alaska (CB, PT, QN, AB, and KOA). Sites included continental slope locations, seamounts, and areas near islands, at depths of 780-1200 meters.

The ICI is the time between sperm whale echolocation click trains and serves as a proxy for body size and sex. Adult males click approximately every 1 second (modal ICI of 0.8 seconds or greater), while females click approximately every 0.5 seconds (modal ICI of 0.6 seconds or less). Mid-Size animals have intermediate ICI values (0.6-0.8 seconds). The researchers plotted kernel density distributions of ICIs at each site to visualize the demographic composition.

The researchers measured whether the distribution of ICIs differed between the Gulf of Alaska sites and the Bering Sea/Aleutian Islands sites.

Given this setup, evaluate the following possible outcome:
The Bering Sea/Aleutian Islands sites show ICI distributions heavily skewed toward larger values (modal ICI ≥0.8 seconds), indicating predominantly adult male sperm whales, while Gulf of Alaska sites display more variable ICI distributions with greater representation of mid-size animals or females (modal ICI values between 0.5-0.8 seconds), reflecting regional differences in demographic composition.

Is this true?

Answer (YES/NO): NO